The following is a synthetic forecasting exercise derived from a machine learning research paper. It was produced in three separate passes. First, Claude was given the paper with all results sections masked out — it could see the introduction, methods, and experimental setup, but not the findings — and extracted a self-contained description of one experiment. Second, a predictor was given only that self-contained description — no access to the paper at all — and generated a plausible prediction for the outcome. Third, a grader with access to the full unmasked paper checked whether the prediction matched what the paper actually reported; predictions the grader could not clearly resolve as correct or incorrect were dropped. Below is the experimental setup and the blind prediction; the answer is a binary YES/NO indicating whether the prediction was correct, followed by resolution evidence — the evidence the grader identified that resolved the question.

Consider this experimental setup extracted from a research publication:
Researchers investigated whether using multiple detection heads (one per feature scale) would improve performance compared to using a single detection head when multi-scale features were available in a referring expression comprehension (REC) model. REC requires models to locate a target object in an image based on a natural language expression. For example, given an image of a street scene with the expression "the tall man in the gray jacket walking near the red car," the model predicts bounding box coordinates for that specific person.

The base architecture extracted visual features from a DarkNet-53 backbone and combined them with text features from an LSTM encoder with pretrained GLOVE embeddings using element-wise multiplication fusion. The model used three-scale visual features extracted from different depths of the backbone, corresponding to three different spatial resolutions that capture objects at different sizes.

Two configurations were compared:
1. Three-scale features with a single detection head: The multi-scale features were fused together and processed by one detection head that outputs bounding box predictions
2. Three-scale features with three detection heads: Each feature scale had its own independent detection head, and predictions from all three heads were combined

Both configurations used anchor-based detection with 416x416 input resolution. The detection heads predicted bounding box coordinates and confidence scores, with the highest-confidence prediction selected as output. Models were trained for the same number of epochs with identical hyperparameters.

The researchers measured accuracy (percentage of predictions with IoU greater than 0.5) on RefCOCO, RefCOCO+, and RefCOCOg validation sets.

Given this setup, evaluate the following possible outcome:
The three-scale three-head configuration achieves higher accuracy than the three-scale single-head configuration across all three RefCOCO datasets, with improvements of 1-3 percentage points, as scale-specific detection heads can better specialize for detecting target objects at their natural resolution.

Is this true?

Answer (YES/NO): NO